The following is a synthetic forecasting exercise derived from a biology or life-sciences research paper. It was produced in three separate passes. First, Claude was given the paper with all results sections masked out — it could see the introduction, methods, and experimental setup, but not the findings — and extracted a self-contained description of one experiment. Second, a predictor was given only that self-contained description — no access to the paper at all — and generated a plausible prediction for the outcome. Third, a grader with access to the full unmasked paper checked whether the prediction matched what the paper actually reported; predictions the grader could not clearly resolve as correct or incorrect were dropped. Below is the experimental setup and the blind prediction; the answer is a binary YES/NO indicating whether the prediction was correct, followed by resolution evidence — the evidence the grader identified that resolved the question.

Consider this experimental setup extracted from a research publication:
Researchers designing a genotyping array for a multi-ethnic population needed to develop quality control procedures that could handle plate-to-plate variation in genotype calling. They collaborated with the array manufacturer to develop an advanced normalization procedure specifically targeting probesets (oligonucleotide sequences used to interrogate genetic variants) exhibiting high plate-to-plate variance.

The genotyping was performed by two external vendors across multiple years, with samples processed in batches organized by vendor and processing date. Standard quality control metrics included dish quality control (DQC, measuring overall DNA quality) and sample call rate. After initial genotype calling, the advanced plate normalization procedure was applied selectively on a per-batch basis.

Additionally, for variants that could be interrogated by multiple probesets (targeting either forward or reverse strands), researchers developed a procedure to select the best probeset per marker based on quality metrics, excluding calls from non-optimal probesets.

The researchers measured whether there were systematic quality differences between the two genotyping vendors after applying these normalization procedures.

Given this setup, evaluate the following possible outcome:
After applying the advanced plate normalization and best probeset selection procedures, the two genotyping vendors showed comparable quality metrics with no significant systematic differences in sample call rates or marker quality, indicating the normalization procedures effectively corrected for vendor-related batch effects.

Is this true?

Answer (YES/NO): NO